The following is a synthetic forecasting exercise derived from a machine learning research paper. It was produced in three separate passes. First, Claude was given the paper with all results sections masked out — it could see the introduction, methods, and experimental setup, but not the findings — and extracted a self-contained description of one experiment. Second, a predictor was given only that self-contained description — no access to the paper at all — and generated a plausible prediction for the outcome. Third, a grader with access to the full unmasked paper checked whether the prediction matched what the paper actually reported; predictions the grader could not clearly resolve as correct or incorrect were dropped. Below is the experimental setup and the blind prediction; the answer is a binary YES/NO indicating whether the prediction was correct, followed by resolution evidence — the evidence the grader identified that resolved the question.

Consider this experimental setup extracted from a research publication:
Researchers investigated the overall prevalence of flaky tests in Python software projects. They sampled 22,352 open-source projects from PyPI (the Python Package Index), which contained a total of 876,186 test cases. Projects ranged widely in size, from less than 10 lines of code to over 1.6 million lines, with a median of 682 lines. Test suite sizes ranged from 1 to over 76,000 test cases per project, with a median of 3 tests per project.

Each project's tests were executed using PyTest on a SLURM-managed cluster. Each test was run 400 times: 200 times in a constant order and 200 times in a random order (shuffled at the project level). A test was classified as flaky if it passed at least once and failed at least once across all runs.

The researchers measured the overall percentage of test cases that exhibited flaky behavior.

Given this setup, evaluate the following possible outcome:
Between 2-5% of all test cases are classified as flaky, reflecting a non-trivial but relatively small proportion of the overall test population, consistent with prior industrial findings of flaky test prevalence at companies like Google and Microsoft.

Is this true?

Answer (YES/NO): NO